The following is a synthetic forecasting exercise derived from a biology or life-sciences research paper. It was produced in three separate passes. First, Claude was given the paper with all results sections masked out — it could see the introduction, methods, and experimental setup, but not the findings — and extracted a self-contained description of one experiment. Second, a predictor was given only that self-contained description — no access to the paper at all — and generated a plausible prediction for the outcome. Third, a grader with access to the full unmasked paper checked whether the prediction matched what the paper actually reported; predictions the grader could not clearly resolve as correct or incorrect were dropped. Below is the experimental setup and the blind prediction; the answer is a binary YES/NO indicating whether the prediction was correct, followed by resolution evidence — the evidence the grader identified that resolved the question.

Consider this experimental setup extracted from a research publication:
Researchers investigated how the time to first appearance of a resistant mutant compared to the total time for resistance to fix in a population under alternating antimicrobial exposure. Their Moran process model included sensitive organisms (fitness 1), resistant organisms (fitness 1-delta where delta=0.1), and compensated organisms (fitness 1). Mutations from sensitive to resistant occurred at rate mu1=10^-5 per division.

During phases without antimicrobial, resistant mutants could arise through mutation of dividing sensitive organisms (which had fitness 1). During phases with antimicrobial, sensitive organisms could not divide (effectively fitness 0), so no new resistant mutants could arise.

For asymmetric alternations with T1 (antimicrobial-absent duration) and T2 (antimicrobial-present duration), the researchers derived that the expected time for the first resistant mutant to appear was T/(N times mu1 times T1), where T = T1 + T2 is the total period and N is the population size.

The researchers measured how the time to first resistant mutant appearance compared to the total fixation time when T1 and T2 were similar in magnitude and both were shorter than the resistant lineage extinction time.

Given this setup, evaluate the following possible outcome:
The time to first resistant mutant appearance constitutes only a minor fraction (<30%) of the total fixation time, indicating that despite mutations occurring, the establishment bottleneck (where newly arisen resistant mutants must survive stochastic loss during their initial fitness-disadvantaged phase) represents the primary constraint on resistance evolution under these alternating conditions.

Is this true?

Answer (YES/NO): NO